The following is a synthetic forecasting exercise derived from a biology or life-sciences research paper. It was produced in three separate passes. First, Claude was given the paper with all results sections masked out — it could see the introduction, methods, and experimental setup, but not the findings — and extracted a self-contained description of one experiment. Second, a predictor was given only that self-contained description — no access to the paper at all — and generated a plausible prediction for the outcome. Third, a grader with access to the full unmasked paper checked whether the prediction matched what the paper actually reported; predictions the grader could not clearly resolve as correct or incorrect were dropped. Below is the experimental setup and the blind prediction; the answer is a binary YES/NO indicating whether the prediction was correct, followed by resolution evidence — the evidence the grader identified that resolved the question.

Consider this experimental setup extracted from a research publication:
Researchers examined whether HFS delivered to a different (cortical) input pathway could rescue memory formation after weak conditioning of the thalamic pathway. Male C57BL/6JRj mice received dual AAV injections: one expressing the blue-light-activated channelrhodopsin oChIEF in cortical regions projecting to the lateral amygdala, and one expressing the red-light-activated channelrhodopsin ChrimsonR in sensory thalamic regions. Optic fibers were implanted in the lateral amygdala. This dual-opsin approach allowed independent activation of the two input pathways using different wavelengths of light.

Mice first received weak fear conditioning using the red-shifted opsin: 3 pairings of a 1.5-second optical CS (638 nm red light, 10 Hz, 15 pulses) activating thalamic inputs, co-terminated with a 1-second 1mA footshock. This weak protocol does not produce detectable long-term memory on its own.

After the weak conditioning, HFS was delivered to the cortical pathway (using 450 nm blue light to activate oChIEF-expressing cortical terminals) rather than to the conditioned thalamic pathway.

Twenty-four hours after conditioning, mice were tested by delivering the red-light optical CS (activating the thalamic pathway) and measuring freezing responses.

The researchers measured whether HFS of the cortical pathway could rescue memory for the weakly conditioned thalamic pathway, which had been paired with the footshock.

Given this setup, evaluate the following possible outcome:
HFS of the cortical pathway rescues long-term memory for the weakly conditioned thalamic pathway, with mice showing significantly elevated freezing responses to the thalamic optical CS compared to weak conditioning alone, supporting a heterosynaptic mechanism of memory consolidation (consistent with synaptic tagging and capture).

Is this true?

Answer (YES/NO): YES